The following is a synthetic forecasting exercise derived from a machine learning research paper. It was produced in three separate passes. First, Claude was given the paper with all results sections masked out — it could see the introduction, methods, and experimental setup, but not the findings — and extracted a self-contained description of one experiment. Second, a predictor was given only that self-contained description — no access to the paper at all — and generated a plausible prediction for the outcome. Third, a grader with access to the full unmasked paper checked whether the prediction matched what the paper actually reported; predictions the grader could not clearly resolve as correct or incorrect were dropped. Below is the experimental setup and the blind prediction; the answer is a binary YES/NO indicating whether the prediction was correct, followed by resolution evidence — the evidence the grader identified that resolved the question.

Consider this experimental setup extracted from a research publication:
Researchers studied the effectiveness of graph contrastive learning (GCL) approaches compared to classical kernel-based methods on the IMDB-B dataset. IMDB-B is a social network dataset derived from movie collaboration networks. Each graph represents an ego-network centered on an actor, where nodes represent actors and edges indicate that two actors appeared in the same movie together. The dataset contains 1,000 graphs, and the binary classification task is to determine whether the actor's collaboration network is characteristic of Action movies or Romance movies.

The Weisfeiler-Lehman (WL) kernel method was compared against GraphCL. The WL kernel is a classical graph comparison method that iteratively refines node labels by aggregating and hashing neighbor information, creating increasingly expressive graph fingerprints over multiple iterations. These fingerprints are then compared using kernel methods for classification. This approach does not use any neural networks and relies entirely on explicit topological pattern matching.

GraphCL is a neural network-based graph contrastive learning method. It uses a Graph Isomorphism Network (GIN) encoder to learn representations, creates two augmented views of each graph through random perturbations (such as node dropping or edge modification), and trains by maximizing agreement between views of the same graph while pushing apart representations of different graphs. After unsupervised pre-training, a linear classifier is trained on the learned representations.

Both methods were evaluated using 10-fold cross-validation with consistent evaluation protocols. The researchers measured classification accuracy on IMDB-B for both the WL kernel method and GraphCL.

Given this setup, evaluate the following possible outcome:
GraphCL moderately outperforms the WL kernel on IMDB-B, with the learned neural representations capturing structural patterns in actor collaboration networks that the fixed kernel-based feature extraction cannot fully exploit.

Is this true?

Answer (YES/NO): NO